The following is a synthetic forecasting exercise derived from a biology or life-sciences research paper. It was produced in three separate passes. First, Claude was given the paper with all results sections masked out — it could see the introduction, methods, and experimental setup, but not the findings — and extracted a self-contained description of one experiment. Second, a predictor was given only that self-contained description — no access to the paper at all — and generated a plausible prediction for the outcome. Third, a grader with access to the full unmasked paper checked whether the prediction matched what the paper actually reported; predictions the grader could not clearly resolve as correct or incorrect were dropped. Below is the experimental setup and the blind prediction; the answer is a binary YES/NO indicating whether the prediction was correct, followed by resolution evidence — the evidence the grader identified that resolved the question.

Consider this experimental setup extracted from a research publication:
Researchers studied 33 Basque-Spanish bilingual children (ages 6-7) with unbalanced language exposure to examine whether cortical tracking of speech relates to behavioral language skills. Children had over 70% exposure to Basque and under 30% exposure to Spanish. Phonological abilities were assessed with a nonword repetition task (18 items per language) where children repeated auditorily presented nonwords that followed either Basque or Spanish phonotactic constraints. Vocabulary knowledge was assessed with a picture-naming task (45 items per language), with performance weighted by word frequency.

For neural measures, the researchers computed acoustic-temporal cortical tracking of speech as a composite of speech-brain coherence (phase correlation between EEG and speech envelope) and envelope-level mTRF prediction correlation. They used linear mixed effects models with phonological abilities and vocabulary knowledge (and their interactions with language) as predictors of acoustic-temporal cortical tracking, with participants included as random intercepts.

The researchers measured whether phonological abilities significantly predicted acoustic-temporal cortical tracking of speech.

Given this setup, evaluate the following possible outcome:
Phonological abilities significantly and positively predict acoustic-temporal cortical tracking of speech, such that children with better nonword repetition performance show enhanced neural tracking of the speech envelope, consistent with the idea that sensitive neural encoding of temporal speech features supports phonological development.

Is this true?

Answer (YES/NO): NO